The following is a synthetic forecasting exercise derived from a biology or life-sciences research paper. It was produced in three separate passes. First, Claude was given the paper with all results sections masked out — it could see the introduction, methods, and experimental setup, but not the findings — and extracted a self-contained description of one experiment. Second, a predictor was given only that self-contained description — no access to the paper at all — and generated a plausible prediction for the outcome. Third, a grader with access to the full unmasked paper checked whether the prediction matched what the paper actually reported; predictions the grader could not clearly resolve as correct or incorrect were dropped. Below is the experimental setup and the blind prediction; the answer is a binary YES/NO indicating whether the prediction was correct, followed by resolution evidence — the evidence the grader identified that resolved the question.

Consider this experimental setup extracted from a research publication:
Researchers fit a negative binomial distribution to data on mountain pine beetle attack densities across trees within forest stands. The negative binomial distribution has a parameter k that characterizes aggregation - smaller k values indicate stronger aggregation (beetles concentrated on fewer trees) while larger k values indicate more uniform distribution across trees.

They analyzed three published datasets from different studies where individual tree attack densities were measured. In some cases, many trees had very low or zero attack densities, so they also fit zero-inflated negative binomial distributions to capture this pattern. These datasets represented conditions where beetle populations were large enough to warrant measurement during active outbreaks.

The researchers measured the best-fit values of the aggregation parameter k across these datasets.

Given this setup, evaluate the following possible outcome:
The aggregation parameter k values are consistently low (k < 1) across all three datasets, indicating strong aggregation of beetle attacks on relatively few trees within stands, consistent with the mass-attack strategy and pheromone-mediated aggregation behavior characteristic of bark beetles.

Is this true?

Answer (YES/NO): NO